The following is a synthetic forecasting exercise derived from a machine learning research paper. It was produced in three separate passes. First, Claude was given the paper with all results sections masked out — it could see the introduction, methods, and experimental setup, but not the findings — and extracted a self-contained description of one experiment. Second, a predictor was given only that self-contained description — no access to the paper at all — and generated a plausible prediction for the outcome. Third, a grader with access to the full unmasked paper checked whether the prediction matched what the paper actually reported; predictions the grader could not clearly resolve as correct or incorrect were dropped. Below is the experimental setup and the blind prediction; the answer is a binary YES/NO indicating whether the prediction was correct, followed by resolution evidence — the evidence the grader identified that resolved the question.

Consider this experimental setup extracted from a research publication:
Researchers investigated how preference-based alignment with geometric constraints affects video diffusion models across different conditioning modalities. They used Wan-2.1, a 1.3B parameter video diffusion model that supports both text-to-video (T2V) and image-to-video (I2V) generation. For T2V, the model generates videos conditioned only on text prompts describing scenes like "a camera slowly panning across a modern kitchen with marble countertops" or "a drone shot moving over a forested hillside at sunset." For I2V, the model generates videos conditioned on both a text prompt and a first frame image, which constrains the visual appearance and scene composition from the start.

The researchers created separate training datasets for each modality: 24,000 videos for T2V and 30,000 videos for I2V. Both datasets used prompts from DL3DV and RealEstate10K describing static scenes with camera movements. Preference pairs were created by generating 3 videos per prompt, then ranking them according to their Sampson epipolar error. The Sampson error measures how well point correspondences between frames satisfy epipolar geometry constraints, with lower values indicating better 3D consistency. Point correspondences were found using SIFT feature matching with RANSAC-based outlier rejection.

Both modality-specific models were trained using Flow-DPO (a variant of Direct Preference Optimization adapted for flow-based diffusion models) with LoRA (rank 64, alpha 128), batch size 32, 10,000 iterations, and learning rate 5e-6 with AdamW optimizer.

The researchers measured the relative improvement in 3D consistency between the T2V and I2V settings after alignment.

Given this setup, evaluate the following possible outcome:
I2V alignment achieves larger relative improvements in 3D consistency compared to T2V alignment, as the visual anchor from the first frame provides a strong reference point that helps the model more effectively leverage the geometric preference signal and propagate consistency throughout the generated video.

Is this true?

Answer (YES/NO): NO